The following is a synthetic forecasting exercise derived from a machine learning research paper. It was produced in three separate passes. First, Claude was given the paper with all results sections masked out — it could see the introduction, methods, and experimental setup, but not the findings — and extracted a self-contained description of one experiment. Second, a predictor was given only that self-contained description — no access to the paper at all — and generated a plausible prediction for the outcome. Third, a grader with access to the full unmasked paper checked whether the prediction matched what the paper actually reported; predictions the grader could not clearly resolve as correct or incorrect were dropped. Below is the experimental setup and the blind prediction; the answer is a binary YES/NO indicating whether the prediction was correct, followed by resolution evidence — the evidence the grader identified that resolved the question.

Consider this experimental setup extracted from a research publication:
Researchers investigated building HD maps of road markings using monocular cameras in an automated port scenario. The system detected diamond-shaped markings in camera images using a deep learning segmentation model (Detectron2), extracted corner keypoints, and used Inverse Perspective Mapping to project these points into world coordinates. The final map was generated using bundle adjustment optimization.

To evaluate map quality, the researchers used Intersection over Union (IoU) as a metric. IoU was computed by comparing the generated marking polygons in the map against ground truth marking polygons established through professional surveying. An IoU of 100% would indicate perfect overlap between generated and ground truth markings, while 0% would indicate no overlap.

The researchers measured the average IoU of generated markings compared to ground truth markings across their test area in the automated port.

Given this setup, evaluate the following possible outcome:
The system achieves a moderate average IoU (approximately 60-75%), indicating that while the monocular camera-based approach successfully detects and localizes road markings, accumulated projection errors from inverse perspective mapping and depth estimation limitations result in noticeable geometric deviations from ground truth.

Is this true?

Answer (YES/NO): YES